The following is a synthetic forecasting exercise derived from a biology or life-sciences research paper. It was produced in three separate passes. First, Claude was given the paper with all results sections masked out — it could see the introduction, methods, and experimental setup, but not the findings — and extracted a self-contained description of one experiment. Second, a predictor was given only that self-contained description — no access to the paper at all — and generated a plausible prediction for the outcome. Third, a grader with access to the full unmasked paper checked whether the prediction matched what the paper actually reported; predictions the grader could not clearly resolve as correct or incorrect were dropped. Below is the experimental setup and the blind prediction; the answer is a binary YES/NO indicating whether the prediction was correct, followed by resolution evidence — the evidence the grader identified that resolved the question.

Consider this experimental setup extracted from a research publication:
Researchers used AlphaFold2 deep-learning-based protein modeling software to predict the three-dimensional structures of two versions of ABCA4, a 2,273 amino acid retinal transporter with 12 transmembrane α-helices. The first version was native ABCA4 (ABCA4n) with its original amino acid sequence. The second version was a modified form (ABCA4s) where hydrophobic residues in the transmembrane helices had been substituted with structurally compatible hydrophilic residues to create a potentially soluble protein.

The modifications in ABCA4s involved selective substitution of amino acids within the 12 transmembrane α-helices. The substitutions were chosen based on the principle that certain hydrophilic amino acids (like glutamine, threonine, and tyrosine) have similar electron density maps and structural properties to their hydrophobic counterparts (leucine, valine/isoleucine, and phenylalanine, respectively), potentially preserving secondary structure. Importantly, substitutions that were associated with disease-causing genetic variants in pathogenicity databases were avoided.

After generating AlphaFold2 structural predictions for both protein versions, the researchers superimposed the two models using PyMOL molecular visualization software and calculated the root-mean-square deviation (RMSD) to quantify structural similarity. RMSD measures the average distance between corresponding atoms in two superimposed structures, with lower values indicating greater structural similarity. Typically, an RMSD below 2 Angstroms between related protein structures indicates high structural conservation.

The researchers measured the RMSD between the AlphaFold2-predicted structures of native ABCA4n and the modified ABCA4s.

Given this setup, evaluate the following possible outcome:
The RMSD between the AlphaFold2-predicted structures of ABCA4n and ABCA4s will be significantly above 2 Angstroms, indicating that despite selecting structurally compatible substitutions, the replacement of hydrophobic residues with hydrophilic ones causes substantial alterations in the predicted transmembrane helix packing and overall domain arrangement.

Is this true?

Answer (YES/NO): NO